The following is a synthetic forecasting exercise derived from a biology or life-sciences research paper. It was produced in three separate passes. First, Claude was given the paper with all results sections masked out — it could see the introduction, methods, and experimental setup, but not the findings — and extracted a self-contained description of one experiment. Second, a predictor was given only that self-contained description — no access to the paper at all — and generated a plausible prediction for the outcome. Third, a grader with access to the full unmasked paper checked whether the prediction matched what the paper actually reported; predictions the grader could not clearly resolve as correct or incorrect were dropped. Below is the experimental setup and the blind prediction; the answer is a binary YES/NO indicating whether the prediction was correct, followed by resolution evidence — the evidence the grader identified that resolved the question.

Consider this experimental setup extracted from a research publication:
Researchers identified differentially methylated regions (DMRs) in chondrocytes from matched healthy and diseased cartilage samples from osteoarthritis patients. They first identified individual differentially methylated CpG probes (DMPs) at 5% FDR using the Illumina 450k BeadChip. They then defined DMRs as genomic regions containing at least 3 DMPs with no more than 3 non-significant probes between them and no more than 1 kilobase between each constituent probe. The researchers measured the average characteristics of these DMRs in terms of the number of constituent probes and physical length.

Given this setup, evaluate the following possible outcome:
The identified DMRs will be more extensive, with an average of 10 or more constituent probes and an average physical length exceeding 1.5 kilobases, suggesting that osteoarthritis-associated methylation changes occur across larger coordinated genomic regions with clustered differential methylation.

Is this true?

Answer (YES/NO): NO